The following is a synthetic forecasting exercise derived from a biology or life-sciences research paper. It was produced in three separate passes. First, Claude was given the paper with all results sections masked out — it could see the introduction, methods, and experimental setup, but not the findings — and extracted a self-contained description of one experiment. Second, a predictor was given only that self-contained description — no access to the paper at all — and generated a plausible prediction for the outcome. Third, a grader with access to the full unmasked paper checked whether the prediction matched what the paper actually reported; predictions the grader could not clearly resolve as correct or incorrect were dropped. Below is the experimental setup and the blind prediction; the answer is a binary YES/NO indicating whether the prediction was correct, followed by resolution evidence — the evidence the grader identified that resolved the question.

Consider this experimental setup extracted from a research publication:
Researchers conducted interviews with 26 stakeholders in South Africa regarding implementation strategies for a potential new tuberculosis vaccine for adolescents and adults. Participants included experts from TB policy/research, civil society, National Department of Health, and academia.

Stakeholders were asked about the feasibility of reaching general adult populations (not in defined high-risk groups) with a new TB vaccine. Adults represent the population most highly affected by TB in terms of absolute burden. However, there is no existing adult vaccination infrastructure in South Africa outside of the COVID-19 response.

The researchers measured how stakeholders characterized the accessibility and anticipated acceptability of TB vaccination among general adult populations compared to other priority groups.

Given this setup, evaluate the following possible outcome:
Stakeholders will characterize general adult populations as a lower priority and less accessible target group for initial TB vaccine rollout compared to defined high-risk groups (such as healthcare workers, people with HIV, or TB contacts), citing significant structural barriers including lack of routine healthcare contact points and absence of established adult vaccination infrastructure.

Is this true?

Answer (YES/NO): YES